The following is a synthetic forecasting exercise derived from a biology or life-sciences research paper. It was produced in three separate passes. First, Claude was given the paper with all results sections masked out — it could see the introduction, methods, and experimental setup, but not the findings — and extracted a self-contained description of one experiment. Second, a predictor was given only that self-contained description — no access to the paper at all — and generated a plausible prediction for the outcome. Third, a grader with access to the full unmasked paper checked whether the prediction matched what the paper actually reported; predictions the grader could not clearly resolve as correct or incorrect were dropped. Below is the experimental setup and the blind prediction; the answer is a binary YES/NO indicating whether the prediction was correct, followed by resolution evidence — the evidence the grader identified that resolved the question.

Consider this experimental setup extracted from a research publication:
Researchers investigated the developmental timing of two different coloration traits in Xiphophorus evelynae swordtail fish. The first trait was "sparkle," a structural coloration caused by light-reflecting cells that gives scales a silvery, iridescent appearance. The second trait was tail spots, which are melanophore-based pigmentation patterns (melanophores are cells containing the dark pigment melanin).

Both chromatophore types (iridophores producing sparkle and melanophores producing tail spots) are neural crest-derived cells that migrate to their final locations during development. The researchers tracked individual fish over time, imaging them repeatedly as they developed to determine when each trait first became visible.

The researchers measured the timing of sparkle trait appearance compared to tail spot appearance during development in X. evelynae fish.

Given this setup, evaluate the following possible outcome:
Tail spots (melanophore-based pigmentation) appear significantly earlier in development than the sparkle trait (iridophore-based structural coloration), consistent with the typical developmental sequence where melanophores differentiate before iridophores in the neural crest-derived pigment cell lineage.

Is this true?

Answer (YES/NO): NO